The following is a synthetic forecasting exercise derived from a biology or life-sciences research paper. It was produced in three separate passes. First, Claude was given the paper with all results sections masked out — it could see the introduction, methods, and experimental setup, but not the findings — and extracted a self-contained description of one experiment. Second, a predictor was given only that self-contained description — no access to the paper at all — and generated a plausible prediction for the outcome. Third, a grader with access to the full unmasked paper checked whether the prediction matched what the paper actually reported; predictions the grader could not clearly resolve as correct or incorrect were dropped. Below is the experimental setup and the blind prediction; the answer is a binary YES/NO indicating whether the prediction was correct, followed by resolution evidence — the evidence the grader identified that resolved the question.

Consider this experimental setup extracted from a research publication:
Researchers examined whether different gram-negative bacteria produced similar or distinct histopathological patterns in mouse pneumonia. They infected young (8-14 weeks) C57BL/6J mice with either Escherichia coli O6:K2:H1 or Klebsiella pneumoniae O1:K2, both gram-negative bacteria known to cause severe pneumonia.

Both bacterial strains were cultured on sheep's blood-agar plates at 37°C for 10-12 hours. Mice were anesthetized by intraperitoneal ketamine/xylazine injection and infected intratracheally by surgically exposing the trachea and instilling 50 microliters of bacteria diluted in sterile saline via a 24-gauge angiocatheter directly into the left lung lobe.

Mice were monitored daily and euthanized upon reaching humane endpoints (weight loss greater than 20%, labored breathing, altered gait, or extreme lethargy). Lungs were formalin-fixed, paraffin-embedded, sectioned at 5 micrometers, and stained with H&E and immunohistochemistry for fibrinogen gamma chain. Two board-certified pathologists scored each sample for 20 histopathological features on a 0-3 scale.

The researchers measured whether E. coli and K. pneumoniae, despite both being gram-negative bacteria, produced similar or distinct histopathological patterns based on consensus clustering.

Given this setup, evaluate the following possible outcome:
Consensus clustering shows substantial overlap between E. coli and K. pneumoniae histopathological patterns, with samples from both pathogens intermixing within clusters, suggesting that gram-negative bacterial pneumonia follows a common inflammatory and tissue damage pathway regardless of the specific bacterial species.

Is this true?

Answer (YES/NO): NO